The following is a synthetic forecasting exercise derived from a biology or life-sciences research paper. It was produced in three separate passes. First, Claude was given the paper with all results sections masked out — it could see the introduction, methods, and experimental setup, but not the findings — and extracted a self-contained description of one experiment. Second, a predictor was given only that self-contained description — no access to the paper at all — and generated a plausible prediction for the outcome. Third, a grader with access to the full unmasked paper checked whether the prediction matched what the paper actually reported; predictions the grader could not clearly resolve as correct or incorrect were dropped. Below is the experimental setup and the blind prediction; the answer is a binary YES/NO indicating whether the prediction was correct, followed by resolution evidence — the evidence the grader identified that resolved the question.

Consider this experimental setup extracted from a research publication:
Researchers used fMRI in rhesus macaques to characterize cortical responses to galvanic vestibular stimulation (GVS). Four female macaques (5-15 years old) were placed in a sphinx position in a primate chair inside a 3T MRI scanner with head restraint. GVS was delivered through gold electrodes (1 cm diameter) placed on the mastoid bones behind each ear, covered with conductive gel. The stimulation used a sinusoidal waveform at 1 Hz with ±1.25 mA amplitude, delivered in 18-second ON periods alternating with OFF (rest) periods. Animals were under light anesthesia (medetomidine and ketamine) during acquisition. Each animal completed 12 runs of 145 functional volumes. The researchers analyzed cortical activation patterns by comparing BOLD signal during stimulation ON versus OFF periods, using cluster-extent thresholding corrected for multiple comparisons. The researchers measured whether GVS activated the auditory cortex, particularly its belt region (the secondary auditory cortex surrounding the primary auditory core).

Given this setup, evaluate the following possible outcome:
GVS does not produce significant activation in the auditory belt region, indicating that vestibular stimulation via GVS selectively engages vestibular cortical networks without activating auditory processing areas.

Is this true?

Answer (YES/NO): NO